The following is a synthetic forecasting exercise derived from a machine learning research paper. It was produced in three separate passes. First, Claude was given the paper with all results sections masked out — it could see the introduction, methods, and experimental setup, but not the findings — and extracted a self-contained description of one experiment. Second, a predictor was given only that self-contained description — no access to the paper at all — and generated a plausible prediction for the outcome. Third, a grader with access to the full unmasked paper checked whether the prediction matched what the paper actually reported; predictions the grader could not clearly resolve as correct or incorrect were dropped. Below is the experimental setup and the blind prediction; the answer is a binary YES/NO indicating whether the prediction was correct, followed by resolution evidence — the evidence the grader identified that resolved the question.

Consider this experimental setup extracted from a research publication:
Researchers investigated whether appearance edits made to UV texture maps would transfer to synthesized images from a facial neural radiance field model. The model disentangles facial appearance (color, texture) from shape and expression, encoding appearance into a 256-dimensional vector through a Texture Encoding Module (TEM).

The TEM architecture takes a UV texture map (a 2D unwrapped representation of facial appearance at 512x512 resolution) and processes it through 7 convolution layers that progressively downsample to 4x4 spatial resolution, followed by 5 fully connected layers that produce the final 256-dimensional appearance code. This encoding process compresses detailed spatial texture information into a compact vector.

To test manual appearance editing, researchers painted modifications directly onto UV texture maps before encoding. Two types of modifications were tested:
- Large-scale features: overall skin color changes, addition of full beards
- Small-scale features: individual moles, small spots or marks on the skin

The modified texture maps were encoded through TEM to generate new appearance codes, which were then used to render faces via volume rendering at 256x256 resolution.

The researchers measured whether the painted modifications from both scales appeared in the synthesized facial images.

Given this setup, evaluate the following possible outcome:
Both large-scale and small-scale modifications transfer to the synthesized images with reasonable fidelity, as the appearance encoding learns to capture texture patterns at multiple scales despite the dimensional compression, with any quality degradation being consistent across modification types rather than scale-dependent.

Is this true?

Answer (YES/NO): NO